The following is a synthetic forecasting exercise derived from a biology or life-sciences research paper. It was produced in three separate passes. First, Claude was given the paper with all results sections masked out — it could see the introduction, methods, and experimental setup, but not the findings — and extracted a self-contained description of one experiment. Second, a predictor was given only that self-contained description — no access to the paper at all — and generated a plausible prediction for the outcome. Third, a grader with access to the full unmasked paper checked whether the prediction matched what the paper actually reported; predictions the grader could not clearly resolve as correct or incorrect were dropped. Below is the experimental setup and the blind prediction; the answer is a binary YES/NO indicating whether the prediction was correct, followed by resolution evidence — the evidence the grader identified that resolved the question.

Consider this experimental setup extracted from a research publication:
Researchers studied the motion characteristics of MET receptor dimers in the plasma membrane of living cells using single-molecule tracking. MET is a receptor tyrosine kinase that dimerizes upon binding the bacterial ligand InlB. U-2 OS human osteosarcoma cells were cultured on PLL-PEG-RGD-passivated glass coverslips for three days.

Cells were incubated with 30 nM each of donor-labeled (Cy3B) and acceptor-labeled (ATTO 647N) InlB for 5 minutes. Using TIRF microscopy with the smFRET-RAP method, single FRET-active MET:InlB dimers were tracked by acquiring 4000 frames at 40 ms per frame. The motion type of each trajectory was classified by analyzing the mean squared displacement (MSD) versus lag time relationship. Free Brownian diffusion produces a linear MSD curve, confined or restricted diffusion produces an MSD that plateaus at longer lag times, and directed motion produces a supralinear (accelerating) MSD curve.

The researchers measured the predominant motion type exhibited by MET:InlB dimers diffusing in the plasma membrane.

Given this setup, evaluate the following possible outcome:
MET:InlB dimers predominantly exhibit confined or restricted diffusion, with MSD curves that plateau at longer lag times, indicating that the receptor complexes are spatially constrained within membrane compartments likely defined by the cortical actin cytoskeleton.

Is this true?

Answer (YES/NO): NO